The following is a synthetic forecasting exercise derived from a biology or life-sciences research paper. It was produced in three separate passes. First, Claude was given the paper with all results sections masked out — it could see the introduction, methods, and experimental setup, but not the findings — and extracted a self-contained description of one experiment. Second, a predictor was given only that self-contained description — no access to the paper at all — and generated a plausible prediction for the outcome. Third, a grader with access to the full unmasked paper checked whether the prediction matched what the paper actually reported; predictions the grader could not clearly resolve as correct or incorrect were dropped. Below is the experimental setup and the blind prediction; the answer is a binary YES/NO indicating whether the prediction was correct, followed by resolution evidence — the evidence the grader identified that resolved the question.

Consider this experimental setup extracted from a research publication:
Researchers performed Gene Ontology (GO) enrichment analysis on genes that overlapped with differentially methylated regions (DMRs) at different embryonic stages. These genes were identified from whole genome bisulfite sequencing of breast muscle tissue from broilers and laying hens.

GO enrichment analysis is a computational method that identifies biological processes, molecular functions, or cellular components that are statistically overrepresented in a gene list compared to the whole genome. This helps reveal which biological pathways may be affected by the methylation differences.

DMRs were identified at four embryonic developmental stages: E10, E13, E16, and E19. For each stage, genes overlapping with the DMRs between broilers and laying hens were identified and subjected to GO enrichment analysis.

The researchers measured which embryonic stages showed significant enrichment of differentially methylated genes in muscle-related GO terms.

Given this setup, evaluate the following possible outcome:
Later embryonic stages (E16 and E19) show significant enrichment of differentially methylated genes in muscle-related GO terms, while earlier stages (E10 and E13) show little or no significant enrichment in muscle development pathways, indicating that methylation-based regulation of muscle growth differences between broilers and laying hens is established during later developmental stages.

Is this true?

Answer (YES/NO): NO